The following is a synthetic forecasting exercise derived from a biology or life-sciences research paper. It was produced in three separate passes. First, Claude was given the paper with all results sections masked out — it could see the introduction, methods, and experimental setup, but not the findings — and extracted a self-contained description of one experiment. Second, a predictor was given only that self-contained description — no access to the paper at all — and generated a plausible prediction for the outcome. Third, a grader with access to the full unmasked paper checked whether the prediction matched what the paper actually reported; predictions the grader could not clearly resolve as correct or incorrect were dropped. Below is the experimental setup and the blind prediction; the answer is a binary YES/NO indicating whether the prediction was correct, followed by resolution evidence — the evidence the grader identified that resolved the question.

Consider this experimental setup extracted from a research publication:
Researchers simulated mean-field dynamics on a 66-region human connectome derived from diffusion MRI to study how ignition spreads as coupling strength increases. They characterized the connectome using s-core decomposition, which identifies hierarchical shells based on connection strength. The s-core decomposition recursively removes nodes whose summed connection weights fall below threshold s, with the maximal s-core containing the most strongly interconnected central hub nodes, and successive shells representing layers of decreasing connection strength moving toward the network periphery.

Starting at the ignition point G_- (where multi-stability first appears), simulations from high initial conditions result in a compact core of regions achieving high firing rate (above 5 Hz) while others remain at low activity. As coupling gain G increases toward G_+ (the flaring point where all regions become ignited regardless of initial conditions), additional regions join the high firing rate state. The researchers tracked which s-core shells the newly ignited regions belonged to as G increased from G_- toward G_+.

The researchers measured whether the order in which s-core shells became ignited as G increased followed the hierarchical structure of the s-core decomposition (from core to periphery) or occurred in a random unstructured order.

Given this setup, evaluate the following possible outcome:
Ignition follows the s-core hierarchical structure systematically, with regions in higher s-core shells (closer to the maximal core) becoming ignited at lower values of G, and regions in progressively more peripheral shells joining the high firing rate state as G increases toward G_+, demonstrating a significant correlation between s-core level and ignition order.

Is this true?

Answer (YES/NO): YES